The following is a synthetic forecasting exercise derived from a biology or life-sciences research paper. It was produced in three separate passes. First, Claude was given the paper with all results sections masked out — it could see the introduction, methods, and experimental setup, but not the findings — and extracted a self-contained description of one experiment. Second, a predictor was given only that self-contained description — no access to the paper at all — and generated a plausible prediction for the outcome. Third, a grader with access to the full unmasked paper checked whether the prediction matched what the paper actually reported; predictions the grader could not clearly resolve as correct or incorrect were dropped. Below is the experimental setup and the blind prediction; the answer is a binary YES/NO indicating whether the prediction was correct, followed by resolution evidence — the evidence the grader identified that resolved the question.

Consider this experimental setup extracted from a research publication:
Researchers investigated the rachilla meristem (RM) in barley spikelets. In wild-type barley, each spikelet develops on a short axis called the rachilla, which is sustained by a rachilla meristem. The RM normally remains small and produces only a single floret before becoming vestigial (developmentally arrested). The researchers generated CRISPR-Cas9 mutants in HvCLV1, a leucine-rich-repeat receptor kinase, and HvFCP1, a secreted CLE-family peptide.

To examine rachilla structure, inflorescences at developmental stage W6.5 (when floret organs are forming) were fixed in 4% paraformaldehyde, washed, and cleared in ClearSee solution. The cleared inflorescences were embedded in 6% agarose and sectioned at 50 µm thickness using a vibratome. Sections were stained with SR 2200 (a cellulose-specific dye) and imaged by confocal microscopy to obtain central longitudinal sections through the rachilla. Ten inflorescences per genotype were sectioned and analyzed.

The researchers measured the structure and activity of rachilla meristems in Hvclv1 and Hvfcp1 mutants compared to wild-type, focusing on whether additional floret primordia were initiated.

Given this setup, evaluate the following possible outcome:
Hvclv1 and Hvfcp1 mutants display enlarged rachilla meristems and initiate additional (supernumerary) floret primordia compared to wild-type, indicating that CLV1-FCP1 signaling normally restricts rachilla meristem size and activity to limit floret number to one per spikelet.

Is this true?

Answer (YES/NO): YES